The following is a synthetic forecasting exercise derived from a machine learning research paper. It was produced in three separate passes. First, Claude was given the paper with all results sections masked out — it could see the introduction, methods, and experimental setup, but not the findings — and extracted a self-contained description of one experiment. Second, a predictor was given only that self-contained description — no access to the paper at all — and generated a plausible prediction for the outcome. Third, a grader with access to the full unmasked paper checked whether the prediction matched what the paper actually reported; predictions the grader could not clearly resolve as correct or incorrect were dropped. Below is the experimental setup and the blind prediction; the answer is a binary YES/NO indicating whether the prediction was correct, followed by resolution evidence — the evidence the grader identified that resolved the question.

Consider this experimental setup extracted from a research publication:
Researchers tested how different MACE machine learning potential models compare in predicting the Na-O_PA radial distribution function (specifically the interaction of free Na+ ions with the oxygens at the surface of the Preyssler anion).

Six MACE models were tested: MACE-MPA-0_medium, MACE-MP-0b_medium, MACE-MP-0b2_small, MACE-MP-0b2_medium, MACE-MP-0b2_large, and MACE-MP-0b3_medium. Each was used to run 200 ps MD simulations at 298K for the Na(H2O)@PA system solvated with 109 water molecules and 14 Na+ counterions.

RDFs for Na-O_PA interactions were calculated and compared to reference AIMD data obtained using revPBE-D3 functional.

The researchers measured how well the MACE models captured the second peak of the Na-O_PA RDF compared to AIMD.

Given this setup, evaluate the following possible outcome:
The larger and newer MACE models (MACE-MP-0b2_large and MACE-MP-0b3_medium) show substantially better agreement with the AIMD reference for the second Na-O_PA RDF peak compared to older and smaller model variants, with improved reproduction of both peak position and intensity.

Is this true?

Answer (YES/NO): NO